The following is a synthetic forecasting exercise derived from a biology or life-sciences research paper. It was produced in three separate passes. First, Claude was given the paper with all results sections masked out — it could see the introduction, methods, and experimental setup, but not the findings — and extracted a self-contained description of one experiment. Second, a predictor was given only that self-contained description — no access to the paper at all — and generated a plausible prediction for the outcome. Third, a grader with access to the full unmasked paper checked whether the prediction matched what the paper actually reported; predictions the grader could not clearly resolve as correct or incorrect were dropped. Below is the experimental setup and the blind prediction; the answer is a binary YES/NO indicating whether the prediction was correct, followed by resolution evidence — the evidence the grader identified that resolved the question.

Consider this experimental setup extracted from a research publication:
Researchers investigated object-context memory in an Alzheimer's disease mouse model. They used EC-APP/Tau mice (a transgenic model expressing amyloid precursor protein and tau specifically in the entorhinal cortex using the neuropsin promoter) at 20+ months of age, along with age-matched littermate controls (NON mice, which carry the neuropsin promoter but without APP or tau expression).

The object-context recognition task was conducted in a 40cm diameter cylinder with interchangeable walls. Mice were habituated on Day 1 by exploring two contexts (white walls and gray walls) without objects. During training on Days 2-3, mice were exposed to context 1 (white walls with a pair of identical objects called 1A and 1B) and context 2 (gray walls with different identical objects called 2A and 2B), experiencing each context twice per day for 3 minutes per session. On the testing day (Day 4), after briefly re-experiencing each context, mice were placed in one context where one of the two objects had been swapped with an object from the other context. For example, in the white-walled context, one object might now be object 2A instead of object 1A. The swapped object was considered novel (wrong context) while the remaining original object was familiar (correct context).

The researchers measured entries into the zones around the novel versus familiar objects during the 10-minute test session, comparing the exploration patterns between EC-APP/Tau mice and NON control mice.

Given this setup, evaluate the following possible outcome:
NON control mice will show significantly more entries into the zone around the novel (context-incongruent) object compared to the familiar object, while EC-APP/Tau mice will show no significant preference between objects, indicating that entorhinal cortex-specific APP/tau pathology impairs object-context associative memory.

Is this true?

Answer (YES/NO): YES